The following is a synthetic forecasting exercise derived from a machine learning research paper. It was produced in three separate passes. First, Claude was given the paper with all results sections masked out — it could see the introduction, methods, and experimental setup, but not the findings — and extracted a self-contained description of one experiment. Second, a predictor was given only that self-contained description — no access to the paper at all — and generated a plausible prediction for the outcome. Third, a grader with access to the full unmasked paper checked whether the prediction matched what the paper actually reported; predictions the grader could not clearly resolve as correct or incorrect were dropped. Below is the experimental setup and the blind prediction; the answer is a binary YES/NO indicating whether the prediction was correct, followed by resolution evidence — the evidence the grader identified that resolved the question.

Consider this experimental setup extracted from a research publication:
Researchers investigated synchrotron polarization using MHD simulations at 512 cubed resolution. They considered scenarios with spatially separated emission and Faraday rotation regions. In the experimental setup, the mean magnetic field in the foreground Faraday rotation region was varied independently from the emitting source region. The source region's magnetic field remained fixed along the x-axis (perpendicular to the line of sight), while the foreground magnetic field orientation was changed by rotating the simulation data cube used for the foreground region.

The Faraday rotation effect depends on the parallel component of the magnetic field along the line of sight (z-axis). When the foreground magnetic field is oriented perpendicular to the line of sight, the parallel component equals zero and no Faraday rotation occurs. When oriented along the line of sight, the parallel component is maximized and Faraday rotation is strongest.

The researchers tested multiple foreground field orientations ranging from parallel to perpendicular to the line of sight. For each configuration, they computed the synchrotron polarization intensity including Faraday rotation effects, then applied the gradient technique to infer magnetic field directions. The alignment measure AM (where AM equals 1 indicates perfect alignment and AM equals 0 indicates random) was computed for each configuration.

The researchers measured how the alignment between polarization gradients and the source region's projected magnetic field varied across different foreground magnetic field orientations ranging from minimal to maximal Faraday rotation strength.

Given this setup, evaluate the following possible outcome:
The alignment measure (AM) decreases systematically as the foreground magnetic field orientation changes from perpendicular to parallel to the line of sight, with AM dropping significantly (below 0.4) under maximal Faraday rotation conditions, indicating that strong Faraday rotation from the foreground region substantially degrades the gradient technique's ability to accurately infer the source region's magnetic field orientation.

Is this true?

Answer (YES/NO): NO